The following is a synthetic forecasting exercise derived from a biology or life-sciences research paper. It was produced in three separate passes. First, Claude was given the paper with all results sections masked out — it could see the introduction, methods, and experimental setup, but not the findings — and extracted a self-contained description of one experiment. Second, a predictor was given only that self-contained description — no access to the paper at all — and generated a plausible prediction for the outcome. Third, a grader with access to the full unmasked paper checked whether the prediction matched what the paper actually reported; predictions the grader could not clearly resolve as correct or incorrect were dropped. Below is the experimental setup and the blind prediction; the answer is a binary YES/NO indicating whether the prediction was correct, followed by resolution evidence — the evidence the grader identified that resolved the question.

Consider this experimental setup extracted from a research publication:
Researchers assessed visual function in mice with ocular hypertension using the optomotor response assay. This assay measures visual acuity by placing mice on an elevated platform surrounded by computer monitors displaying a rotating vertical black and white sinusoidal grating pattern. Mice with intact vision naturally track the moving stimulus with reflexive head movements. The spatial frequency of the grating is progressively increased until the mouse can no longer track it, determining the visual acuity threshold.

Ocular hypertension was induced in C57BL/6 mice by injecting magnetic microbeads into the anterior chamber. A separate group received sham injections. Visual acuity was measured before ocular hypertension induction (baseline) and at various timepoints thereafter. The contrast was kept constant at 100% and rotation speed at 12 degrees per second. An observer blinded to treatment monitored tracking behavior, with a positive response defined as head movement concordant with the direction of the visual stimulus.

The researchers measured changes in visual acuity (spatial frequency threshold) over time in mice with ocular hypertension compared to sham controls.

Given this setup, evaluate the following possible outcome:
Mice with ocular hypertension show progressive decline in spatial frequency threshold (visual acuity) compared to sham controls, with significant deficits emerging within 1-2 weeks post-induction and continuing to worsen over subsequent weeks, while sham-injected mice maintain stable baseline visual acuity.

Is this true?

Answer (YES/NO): NO